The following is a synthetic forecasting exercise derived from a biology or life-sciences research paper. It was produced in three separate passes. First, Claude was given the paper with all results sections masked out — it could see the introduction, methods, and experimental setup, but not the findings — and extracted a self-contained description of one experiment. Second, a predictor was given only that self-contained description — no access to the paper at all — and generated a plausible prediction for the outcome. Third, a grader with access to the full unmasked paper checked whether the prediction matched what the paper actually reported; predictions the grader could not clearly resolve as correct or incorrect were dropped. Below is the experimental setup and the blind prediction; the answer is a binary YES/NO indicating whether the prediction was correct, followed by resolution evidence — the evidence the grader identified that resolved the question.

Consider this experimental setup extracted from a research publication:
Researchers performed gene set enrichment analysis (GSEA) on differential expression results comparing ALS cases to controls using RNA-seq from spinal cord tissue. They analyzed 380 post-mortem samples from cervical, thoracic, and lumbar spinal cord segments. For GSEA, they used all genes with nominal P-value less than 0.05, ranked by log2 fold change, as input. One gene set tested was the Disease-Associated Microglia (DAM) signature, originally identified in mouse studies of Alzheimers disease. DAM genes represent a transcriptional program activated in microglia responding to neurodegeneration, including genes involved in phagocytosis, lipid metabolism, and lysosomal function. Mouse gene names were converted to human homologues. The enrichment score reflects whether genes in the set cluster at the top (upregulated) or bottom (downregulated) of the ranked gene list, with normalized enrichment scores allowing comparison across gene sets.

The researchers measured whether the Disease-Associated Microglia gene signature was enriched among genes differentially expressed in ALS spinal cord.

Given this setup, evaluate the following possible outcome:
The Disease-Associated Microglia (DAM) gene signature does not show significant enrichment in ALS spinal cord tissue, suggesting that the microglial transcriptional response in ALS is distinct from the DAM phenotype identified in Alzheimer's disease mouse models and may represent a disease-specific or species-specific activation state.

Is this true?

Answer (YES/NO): NO